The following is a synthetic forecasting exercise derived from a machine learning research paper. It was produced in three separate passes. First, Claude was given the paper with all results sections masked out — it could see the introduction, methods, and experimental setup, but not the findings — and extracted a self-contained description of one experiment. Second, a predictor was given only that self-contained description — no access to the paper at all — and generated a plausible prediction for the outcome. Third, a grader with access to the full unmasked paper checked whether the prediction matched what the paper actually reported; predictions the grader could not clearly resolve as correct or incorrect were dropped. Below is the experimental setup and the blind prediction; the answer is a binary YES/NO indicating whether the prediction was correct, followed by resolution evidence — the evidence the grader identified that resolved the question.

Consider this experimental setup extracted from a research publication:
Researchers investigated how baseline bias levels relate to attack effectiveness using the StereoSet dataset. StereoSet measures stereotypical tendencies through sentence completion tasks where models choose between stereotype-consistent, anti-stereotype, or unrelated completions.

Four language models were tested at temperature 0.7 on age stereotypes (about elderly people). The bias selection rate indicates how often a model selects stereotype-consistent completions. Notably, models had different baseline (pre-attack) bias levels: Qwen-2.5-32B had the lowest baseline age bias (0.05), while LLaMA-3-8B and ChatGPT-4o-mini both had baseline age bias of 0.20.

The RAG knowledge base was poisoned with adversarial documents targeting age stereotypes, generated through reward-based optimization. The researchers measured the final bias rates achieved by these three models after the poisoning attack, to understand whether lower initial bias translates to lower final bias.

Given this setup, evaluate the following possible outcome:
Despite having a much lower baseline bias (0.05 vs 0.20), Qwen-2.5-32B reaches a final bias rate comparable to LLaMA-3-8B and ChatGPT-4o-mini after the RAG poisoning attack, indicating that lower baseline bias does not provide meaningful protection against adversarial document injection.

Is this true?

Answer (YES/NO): NO